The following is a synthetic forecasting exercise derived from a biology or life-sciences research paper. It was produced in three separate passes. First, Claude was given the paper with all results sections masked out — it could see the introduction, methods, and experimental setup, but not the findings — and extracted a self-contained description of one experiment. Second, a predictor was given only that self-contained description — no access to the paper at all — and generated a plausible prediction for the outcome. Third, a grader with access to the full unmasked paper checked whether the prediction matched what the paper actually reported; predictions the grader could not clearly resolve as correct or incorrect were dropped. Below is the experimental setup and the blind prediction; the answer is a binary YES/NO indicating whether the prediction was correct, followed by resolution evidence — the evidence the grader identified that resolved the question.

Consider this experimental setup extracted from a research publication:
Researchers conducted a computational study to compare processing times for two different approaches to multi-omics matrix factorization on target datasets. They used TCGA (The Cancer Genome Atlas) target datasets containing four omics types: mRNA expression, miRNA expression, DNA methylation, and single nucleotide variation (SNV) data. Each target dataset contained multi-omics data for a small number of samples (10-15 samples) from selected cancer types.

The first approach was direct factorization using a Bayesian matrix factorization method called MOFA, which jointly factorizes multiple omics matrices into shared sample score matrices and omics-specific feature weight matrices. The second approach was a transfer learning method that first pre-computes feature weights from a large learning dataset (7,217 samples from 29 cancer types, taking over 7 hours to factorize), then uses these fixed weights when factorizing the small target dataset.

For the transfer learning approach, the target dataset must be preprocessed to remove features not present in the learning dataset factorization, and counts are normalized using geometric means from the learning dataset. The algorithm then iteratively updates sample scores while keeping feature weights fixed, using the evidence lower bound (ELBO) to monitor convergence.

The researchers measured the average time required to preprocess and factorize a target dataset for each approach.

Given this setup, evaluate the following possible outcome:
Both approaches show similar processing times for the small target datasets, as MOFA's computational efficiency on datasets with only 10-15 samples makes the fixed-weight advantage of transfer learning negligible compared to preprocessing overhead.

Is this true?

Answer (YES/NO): NO